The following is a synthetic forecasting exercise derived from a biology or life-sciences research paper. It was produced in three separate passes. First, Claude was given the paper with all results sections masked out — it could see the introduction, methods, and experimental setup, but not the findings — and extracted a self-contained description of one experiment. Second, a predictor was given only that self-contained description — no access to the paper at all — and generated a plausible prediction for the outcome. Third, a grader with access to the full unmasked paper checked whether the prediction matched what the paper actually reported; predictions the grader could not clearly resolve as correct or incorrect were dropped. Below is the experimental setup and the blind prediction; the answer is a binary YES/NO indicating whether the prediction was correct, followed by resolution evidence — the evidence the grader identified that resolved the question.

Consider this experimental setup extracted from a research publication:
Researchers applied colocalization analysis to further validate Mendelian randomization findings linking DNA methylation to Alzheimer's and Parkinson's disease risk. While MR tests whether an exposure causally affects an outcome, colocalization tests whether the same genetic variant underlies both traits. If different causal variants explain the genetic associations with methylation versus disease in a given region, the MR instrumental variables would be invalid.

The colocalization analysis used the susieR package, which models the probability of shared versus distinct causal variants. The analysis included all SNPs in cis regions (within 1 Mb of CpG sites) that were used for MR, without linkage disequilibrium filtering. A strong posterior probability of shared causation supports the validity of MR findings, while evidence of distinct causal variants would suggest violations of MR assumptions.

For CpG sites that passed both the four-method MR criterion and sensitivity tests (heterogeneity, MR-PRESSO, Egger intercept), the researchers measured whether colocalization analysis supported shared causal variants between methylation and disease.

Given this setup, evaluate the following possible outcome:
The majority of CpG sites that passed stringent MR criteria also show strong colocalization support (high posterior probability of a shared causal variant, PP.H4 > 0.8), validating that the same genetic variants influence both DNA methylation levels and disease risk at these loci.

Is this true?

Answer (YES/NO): NO